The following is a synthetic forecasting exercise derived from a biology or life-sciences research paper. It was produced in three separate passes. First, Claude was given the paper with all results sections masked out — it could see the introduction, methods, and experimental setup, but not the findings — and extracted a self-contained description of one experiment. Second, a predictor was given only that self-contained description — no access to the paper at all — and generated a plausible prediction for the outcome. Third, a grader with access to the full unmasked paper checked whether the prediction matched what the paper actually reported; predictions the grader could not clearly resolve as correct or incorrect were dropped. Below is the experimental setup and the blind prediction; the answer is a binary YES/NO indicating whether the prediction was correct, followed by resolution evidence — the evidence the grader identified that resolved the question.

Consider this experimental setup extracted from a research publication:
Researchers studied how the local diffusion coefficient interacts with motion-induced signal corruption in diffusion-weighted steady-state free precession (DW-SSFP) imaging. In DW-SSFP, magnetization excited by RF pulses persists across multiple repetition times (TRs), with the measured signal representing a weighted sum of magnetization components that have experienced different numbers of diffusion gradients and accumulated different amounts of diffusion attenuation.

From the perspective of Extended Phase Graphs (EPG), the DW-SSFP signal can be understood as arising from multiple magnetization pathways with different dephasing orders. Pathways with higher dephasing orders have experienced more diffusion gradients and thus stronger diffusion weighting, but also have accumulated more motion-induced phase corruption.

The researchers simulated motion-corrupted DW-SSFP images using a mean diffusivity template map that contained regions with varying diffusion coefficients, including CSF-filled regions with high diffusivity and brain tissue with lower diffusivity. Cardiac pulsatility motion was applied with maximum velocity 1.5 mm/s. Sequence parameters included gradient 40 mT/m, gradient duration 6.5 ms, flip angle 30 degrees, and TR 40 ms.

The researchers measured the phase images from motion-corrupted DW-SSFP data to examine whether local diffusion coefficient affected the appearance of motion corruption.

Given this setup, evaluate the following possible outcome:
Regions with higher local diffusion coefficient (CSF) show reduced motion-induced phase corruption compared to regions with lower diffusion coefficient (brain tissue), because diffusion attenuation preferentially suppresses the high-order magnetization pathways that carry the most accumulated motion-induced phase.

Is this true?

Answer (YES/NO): YES